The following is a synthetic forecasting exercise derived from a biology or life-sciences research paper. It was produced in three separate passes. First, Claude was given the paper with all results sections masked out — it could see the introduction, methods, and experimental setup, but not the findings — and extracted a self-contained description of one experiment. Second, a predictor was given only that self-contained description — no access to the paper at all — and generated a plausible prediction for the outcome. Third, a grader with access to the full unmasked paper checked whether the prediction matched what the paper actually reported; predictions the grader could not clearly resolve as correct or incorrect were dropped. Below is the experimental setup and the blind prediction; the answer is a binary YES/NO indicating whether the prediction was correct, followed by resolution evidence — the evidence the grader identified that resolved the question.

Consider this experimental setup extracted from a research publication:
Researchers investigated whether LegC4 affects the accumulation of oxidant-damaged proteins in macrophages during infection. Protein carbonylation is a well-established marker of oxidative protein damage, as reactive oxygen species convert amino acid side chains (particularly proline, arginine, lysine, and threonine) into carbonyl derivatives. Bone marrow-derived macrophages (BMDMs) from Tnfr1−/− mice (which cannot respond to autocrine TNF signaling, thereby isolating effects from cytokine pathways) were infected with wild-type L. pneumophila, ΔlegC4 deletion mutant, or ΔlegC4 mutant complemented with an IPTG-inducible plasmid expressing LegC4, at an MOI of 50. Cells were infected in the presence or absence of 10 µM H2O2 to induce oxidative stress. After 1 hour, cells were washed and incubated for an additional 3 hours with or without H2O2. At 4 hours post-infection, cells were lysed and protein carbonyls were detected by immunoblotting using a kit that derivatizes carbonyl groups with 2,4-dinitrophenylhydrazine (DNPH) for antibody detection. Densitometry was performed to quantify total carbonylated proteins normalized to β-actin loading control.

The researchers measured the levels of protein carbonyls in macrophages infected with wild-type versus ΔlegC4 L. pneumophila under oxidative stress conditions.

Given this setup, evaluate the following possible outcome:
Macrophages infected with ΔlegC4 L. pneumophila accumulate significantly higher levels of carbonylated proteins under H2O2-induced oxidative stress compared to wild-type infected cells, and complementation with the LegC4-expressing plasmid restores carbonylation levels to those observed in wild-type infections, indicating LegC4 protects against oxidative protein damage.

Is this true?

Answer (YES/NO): NO